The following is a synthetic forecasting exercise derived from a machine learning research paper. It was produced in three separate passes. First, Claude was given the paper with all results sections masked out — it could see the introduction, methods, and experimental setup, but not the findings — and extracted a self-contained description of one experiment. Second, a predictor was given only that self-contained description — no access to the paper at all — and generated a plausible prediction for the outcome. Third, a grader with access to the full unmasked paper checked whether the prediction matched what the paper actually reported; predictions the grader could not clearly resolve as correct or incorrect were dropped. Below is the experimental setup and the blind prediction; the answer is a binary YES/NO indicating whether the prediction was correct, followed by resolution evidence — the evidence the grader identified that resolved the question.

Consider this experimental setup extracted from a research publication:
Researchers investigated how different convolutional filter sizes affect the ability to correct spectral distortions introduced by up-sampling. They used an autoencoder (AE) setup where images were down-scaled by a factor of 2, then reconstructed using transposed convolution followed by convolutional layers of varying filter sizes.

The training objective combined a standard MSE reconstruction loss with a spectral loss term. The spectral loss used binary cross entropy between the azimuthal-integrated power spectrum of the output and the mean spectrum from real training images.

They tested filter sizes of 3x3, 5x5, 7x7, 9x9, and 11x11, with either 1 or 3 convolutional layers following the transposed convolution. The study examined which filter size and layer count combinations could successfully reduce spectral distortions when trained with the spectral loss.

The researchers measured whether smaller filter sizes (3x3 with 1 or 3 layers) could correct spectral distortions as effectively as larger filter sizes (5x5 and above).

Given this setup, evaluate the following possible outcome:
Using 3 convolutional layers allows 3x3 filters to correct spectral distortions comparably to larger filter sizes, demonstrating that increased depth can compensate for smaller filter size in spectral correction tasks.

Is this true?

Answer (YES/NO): NO